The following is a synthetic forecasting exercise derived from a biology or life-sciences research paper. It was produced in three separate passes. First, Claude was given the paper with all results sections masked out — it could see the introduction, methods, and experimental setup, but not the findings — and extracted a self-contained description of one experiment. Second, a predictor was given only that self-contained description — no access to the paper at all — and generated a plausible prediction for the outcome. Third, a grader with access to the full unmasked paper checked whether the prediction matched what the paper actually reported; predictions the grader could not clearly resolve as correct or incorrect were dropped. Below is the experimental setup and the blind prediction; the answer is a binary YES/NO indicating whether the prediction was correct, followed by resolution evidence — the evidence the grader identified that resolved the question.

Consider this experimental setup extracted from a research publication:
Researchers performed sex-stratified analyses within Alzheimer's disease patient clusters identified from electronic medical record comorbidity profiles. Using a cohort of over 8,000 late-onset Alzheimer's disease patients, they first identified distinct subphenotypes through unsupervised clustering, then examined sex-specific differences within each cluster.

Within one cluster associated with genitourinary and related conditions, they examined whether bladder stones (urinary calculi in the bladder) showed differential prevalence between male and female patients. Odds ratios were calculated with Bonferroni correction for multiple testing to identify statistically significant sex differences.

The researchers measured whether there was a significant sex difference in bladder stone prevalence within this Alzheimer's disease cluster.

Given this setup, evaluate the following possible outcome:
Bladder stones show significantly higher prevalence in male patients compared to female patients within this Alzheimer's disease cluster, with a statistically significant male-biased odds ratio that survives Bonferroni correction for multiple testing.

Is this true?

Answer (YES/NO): NO